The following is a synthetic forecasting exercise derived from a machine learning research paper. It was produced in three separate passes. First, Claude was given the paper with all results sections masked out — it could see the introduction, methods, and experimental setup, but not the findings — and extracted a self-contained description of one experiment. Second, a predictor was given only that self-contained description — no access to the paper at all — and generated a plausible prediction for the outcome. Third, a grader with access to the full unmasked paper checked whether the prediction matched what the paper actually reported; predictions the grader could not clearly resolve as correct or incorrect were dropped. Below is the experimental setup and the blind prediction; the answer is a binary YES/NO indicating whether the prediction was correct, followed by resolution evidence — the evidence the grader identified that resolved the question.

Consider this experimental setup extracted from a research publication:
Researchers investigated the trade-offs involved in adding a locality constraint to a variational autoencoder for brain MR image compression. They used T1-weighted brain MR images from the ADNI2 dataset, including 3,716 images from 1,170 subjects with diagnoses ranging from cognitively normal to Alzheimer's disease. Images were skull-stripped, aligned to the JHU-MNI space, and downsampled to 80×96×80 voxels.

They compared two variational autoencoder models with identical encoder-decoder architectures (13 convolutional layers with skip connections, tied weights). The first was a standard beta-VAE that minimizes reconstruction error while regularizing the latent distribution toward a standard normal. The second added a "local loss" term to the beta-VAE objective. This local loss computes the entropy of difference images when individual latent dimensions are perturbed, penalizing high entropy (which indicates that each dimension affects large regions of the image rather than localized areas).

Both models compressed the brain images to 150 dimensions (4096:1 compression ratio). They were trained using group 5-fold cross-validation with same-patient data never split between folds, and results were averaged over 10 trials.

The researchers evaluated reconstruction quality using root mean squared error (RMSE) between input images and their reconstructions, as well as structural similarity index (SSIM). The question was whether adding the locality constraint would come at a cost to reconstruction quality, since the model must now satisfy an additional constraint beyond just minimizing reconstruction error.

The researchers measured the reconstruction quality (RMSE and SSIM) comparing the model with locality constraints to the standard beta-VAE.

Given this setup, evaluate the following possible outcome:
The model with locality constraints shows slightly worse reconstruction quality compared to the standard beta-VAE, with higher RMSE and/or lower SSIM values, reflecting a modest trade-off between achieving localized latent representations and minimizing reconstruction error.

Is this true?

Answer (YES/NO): YES